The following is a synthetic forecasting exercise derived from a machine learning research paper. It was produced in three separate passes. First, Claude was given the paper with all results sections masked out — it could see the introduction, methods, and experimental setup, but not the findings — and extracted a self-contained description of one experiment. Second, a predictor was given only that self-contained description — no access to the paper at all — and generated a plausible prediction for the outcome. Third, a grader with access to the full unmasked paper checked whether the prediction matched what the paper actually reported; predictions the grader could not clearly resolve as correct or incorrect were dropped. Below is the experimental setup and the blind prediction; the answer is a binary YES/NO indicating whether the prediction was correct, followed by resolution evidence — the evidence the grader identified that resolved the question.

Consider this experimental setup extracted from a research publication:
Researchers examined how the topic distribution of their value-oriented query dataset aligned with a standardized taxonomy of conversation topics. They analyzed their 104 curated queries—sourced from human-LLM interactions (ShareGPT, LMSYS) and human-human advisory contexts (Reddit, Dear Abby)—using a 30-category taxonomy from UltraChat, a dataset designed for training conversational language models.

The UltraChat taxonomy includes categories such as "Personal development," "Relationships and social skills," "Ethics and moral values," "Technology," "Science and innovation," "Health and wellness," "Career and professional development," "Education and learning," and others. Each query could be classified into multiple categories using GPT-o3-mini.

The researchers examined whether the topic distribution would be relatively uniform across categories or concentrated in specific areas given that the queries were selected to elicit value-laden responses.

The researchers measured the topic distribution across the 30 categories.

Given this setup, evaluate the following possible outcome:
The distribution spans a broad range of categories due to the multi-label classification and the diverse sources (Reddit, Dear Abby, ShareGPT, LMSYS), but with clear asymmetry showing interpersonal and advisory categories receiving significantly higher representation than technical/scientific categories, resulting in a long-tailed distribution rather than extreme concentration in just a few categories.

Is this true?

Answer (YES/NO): YES